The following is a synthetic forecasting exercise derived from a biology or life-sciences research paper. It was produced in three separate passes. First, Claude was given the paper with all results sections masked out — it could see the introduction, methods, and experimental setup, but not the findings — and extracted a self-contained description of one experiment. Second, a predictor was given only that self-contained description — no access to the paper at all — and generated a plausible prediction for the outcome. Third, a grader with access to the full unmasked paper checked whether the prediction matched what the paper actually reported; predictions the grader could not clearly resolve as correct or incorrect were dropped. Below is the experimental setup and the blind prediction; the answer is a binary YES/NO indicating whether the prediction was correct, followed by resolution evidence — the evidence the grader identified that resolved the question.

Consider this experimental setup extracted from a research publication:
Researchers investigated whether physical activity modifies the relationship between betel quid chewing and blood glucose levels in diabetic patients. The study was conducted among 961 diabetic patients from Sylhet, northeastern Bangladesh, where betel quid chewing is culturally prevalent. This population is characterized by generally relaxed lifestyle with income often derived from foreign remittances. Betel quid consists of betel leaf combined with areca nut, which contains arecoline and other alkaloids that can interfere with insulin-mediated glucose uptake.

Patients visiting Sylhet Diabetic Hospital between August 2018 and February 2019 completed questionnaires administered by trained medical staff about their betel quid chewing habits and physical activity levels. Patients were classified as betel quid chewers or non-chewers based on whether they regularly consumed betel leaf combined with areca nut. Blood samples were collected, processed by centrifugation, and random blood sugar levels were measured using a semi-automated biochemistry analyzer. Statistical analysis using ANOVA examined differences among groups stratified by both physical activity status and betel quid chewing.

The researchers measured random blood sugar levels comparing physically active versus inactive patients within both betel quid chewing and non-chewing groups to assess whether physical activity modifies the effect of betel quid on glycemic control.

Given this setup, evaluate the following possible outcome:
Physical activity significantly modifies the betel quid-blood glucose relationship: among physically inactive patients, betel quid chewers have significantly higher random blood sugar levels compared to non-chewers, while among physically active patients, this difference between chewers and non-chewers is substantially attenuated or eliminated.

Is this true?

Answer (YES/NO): NO